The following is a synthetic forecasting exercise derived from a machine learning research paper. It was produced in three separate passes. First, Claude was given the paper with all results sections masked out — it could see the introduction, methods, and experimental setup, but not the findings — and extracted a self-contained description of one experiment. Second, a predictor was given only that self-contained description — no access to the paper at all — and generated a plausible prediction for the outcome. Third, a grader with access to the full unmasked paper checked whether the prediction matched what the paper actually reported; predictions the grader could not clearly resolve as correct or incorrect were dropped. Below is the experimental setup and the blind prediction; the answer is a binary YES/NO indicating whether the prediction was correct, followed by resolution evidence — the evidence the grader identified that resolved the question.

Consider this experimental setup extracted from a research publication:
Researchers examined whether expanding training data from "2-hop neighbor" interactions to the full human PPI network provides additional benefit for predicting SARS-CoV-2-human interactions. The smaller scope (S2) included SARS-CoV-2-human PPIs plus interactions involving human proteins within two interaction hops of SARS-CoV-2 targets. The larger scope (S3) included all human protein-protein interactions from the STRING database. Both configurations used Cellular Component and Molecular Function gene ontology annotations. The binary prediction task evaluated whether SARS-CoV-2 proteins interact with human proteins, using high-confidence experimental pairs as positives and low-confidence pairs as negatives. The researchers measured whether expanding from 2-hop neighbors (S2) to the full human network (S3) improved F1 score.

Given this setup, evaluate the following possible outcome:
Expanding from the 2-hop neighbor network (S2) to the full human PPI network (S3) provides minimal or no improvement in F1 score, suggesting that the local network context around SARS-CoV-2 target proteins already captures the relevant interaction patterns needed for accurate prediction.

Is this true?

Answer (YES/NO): YES